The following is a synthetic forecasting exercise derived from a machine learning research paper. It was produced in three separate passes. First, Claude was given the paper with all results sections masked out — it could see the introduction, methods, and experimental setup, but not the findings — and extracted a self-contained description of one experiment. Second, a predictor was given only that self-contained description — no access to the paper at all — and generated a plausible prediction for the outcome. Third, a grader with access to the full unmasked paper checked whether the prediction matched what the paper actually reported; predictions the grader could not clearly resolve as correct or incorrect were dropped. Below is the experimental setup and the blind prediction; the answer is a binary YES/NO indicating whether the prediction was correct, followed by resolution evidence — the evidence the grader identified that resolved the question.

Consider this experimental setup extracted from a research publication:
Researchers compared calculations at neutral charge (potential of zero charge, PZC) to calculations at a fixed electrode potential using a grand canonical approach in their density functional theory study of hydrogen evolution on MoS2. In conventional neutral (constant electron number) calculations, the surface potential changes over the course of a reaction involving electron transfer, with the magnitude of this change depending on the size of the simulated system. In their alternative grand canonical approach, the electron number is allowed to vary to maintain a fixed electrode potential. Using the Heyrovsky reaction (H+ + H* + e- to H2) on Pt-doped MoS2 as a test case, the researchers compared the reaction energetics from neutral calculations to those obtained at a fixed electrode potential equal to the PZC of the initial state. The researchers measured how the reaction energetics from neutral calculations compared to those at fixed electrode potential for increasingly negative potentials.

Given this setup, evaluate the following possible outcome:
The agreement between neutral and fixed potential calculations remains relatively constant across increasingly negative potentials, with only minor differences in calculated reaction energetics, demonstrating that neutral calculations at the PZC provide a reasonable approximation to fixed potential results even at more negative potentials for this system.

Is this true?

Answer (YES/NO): NO